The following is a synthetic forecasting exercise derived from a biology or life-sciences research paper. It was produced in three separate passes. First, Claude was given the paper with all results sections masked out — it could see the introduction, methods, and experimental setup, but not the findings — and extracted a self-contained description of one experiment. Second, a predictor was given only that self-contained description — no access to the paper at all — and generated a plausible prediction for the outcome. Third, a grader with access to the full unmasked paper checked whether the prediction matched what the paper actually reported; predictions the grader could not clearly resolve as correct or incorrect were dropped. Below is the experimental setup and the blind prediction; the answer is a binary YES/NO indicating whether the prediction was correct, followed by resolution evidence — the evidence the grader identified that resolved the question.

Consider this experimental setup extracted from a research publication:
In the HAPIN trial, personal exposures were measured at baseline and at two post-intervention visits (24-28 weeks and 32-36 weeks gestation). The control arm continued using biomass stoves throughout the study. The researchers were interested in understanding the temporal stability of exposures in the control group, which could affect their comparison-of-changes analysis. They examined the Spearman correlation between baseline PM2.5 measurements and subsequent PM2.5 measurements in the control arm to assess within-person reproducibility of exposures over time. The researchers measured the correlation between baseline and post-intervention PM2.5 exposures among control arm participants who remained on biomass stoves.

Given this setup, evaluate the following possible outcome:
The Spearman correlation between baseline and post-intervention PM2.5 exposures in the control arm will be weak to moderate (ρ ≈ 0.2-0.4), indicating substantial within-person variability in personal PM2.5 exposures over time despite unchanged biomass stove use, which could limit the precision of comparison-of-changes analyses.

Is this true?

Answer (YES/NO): YES